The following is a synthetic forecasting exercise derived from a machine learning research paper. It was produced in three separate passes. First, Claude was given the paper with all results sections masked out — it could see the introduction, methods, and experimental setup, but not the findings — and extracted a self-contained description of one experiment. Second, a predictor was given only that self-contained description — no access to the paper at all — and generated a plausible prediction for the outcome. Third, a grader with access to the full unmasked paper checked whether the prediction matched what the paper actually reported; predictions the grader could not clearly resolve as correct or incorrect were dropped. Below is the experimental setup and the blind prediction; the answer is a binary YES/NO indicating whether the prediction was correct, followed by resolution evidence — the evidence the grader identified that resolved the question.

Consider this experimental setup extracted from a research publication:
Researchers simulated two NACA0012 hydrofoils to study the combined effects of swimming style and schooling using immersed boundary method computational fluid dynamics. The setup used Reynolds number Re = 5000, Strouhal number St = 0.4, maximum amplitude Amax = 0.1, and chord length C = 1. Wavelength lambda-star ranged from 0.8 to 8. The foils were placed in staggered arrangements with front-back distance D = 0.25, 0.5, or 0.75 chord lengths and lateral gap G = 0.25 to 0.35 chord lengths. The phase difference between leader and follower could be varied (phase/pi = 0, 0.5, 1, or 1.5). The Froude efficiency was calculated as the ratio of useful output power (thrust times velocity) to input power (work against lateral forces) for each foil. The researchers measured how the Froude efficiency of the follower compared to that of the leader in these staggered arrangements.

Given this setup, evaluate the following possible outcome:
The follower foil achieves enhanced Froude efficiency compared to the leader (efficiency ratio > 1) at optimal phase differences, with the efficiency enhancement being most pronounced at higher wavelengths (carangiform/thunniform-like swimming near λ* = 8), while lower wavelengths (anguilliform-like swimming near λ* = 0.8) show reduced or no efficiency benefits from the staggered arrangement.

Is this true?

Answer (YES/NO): NO